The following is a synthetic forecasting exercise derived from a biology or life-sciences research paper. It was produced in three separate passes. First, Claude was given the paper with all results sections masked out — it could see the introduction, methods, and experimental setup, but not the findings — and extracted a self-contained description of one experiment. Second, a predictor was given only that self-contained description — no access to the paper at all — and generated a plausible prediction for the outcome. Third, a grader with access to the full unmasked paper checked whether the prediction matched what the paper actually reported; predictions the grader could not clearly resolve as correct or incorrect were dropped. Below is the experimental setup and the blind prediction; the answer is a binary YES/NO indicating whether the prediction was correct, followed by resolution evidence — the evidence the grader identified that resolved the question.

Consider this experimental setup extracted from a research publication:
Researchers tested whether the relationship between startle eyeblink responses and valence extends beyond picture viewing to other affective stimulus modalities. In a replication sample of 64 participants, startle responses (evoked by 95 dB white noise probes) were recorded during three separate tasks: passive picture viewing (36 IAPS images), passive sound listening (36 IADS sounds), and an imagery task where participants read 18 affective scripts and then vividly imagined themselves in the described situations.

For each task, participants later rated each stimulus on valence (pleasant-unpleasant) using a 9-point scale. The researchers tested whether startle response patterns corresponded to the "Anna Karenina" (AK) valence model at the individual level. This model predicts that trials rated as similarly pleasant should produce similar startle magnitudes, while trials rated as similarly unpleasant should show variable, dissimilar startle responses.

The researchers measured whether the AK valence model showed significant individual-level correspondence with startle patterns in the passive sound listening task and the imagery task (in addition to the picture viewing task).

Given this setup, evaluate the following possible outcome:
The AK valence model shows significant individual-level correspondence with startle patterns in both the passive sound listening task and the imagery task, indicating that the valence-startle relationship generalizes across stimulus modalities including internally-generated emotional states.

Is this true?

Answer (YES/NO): NO